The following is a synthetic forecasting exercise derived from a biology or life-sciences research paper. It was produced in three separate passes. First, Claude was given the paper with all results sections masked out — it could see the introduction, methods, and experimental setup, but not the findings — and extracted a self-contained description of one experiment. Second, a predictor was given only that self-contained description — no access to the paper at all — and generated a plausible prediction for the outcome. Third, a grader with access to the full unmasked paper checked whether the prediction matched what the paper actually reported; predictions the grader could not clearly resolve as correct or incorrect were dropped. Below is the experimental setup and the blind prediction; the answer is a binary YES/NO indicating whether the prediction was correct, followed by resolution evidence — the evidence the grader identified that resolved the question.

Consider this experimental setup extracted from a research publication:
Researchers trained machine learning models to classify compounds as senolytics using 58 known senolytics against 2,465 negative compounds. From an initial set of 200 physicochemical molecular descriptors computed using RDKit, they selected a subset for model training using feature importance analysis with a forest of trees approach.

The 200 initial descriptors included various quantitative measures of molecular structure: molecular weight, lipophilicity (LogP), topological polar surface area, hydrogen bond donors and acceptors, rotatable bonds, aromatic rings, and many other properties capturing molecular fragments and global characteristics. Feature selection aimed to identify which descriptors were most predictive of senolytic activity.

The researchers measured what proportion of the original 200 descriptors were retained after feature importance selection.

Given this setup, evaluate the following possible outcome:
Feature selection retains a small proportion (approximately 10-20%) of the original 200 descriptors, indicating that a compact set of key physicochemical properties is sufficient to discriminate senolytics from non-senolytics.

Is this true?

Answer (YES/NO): NO